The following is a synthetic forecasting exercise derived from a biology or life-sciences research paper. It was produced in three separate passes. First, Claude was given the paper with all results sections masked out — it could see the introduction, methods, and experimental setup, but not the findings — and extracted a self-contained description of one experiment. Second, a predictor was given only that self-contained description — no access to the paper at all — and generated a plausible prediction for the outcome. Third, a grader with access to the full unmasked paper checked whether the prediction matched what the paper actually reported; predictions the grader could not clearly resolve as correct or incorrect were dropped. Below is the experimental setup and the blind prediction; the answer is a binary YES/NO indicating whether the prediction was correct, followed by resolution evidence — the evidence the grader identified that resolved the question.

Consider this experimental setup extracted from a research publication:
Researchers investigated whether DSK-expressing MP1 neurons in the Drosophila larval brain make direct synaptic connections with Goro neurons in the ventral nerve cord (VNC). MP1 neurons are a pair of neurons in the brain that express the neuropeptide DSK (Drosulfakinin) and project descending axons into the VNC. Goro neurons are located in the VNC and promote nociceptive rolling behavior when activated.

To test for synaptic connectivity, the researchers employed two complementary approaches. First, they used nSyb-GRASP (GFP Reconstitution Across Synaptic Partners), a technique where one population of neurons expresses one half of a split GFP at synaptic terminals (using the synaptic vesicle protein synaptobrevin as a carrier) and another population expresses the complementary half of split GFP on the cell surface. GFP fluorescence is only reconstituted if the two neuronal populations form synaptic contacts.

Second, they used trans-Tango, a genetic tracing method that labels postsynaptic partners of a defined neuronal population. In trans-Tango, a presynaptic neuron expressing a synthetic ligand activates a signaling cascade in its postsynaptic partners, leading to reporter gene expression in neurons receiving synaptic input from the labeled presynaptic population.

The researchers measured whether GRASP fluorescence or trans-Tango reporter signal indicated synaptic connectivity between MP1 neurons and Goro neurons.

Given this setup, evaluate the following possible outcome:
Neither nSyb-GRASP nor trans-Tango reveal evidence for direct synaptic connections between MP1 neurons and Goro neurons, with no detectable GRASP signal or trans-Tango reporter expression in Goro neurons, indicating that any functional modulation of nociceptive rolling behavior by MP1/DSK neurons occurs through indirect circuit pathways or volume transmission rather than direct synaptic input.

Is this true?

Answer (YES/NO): YES